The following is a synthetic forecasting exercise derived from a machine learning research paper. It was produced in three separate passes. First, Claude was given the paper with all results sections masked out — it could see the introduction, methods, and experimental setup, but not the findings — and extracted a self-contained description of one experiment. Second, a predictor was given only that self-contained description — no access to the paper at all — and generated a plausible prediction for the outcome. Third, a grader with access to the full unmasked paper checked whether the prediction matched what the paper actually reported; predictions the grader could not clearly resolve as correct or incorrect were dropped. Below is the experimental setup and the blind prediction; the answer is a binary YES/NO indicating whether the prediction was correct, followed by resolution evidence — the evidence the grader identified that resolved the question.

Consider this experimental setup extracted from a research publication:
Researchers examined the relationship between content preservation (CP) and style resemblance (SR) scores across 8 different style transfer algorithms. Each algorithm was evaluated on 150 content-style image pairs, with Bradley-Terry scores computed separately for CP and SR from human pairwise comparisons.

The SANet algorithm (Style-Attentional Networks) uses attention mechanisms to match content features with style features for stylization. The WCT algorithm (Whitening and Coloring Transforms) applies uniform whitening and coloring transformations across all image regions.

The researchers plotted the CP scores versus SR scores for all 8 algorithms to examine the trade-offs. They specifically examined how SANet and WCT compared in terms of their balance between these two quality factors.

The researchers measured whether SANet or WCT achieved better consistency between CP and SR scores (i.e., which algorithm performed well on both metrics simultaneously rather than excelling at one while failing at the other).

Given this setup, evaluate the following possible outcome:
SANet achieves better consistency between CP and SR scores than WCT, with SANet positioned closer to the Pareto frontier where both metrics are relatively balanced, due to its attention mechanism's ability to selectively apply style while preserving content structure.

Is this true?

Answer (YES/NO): YES